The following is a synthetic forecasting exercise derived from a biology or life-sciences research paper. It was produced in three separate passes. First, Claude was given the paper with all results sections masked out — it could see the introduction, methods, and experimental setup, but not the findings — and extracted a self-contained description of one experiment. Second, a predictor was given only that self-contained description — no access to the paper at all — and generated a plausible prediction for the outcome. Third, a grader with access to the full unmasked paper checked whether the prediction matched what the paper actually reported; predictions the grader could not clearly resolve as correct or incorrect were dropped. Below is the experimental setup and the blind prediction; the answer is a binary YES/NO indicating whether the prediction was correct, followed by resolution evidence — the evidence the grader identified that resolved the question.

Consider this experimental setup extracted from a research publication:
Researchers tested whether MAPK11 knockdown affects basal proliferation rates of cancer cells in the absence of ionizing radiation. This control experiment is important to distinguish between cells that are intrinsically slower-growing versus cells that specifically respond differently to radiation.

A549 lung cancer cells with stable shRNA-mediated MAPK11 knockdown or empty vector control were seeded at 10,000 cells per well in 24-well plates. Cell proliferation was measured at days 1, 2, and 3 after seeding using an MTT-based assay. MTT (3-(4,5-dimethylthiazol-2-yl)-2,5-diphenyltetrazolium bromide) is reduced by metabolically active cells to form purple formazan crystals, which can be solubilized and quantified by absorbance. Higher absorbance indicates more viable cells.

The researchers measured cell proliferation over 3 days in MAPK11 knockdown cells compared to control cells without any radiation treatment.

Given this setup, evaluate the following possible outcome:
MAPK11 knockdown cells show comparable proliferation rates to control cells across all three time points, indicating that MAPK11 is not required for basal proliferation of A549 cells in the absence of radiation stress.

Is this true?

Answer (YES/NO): YES